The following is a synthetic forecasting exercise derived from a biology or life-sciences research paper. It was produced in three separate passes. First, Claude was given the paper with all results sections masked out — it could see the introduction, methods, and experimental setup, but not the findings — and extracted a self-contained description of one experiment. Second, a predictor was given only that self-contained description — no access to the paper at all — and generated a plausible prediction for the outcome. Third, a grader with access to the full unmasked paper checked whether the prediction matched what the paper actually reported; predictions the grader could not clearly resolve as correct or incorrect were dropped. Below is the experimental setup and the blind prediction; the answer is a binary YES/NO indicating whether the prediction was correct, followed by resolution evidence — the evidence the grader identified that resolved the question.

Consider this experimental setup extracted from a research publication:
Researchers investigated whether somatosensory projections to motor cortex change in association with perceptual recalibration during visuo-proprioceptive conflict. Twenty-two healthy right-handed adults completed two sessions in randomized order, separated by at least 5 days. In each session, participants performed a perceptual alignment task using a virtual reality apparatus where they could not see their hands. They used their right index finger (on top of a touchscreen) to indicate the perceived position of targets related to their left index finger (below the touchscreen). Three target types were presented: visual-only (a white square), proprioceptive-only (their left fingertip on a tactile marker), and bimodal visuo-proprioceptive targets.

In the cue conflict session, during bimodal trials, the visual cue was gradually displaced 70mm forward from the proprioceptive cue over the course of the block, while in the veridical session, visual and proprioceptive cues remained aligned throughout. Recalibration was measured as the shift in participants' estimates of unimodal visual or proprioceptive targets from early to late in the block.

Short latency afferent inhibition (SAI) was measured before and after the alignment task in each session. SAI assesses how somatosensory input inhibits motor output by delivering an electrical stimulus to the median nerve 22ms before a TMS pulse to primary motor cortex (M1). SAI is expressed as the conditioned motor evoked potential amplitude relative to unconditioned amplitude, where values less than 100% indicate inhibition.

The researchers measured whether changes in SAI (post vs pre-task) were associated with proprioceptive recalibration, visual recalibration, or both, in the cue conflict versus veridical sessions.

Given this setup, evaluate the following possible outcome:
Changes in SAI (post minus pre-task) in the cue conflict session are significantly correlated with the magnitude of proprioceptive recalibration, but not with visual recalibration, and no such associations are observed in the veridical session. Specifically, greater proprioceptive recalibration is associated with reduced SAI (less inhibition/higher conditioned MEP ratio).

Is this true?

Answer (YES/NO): YES